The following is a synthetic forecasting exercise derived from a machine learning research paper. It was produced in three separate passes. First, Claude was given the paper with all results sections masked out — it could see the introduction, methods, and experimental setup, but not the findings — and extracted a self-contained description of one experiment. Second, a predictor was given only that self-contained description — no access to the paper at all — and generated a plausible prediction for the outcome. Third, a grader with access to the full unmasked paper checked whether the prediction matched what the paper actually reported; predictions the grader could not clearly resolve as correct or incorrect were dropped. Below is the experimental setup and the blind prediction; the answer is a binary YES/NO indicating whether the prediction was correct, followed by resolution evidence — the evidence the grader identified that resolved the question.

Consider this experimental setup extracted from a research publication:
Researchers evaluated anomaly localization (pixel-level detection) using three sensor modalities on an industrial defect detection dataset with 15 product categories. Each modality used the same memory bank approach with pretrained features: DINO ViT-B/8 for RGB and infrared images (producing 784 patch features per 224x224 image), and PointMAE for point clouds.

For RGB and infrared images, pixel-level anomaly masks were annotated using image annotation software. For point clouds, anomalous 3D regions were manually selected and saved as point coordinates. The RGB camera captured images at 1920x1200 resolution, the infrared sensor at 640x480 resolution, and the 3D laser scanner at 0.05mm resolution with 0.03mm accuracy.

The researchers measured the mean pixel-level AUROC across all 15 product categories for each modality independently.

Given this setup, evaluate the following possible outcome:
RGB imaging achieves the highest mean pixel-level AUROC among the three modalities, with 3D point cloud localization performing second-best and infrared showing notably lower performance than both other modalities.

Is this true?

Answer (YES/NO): NO